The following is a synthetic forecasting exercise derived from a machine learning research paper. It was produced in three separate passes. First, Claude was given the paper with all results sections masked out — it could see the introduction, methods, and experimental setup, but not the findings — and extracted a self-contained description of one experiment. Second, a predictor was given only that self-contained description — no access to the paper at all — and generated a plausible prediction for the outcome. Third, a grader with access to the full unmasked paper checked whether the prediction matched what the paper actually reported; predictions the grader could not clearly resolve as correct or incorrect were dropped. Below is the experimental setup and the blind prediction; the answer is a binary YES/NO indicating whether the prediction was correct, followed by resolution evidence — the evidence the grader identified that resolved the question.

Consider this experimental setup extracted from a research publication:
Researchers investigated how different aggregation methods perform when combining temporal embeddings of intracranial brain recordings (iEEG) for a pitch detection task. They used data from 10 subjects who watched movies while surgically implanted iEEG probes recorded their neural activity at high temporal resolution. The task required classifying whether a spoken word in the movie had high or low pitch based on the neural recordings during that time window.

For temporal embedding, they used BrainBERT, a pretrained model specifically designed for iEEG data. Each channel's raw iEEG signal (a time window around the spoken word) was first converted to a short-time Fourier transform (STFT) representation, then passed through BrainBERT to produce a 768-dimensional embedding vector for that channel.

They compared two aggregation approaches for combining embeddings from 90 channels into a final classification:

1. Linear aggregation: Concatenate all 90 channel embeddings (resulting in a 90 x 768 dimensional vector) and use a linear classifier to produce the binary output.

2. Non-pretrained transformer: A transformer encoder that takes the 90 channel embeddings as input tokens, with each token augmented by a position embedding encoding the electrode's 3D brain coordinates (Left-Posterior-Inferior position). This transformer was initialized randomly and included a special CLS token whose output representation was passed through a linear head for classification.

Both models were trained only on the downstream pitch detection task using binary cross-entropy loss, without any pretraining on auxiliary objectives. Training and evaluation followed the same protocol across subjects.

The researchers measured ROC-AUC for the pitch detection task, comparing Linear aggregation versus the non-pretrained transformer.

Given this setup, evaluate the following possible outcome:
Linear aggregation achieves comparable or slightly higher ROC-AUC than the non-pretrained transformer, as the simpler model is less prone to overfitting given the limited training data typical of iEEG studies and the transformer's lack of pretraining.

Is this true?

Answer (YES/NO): YES